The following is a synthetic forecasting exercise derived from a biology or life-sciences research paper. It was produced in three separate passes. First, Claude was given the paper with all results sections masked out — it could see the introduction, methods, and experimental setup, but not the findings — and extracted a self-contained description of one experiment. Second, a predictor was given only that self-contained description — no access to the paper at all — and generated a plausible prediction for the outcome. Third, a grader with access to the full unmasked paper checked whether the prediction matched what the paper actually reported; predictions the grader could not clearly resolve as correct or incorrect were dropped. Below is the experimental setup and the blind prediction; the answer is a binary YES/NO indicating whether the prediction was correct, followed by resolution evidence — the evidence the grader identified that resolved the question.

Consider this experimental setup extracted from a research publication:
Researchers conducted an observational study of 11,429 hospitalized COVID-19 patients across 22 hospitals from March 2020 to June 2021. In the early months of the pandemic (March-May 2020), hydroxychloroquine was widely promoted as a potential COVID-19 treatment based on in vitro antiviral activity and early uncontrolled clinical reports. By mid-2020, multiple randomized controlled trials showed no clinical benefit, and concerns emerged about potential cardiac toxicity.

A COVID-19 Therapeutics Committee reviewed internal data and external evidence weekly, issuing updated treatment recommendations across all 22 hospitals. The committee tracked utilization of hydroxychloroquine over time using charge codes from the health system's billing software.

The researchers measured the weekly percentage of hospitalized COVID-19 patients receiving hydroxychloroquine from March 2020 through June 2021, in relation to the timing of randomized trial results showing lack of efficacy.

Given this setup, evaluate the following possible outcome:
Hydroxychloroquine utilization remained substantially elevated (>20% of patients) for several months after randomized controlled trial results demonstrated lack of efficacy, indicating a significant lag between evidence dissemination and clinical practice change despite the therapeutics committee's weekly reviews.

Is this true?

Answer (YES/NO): NO